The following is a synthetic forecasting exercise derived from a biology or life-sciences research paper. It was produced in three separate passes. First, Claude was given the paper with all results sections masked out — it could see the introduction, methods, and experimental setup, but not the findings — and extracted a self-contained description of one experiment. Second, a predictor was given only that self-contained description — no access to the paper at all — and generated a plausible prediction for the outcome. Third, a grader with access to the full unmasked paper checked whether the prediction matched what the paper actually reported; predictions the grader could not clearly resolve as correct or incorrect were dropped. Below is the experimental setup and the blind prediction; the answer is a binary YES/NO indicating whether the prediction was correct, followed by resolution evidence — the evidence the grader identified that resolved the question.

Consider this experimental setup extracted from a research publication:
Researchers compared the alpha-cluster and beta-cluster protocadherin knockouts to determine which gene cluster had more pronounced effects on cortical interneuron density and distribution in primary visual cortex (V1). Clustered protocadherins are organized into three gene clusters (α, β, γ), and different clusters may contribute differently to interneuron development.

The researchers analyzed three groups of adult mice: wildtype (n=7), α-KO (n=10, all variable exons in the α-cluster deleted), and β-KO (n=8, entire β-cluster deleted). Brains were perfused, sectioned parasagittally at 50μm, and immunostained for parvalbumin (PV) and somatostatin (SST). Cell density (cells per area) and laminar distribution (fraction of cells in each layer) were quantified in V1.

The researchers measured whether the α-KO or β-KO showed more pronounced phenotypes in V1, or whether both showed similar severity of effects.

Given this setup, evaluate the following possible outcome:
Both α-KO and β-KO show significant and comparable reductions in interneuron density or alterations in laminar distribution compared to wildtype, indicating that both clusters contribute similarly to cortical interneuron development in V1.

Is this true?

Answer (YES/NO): NO